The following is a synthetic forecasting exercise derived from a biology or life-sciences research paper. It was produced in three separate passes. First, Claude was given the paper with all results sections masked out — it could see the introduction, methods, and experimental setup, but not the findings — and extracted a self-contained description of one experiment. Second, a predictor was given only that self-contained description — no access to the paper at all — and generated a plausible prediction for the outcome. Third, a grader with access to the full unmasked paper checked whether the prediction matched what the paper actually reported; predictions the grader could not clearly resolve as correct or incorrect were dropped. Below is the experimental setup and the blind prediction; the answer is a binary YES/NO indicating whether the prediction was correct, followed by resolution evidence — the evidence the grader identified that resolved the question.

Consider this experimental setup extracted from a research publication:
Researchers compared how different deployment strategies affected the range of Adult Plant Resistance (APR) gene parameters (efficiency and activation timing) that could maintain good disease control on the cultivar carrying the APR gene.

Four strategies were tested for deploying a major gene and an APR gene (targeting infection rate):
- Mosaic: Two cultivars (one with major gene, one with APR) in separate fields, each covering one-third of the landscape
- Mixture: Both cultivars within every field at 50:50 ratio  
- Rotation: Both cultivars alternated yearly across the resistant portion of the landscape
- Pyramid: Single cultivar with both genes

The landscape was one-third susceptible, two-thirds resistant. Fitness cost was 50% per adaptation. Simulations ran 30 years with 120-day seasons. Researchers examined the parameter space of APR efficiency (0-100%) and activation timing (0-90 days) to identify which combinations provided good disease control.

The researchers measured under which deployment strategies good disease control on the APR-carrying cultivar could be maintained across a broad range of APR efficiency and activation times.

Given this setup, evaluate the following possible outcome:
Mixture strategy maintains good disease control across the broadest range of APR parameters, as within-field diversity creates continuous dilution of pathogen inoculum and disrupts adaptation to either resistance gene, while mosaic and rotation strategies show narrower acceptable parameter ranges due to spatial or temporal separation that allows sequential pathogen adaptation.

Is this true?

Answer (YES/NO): NO